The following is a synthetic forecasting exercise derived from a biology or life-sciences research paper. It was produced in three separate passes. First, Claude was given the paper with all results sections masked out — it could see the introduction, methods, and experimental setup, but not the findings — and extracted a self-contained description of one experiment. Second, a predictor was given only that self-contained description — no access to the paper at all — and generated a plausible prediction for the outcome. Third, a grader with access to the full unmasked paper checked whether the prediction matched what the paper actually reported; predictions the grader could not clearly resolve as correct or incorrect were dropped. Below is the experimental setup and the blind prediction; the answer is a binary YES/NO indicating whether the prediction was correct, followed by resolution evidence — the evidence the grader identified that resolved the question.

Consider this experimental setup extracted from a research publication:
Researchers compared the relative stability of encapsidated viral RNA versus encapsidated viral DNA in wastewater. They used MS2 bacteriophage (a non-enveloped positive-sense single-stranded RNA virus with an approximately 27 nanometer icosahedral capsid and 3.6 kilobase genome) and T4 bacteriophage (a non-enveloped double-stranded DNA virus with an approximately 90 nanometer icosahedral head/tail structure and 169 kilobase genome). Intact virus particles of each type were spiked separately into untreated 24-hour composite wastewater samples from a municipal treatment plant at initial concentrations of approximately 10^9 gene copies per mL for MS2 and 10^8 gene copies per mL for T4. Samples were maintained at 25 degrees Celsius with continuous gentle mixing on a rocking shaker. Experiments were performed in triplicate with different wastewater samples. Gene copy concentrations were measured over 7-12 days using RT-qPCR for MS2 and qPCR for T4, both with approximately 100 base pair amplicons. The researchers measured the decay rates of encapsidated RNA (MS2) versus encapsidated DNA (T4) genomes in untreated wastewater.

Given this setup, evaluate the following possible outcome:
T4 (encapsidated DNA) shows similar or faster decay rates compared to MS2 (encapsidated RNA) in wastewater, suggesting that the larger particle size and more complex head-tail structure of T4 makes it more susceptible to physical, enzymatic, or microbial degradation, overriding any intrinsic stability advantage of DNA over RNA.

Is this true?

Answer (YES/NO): YES